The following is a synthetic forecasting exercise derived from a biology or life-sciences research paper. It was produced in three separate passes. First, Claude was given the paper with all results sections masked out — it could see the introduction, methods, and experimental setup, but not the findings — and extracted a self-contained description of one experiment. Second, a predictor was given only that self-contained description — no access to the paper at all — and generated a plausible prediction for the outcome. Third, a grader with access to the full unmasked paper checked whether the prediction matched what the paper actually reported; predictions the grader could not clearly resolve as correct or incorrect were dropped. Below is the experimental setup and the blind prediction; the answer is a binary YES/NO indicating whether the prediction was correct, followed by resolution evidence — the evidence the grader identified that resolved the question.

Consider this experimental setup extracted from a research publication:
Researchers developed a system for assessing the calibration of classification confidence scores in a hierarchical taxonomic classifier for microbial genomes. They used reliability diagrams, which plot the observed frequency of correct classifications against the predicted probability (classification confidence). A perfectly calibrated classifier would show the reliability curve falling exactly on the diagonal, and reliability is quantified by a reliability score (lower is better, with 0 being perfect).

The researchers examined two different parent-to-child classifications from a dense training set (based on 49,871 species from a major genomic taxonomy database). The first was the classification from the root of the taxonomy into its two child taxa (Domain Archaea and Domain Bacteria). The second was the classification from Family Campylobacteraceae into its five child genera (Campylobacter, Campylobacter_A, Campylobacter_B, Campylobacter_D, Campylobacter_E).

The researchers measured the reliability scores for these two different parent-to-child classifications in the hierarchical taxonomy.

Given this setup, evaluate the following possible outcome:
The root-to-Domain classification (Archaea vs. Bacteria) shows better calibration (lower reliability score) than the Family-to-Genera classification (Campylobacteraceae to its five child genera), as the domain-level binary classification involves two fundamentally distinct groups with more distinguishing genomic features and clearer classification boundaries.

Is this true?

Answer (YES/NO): YES